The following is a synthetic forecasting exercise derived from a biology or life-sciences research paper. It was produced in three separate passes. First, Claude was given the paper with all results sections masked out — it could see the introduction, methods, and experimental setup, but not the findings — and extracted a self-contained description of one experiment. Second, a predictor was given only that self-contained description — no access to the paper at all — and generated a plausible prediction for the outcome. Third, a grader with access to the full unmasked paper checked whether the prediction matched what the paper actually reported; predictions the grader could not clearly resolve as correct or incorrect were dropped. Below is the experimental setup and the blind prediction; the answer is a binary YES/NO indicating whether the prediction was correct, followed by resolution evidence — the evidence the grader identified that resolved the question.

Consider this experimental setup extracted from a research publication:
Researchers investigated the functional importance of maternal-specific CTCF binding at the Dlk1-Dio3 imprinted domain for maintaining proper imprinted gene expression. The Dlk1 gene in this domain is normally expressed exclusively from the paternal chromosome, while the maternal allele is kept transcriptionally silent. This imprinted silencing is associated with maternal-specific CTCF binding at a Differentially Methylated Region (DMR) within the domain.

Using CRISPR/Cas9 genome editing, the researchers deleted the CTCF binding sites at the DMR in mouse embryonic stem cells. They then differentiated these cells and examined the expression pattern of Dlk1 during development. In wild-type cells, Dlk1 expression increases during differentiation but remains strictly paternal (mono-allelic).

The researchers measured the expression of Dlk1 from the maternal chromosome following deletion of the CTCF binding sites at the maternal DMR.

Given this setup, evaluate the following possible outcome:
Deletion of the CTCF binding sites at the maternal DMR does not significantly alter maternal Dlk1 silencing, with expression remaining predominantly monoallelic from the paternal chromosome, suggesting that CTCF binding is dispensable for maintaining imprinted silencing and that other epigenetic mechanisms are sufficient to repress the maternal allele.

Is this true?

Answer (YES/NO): NO